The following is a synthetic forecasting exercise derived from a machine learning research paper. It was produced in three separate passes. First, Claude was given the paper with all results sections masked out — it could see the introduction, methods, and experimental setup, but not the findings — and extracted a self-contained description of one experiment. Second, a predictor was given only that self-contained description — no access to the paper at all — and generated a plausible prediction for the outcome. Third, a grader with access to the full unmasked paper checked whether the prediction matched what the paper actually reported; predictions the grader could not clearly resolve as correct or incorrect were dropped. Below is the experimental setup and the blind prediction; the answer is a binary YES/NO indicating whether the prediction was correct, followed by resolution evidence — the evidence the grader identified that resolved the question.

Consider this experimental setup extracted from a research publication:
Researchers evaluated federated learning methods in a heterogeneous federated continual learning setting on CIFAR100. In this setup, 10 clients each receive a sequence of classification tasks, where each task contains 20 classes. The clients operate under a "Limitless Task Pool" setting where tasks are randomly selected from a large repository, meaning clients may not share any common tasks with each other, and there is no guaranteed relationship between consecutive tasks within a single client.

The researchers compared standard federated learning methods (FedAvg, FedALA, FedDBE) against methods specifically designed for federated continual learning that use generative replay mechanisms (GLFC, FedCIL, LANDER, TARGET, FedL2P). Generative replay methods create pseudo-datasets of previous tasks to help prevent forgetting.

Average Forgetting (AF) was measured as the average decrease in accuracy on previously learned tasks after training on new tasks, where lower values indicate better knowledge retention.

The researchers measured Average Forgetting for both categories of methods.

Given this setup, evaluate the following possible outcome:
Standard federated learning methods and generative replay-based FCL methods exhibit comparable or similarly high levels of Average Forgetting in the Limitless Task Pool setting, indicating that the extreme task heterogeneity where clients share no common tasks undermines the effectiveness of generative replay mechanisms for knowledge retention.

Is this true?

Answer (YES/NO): YES